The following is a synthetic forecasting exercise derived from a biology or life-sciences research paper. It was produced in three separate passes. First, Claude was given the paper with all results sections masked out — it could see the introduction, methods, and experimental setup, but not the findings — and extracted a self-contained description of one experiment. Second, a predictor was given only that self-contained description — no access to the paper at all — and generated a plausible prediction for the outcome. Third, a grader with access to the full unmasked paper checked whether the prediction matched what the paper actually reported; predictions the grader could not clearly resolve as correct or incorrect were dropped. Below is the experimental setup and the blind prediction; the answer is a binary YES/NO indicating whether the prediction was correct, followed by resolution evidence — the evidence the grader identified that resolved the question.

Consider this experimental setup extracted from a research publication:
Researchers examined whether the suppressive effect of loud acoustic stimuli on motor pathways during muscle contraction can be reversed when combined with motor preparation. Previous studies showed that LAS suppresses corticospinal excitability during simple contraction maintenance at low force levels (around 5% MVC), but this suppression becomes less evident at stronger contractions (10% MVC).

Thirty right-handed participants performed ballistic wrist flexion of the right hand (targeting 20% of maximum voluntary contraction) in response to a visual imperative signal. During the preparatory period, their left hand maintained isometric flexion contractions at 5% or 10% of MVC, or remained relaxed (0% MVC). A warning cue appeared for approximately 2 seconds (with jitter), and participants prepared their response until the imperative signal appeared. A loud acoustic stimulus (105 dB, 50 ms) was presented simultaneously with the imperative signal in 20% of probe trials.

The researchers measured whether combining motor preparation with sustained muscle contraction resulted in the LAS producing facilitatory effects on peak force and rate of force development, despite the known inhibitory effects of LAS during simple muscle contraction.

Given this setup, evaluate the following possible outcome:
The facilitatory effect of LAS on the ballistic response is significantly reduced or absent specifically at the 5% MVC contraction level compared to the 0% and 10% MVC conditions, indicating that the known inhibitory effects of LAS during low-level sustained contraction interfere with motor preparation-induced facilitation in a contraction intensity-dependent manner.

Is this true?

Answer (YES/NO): NO